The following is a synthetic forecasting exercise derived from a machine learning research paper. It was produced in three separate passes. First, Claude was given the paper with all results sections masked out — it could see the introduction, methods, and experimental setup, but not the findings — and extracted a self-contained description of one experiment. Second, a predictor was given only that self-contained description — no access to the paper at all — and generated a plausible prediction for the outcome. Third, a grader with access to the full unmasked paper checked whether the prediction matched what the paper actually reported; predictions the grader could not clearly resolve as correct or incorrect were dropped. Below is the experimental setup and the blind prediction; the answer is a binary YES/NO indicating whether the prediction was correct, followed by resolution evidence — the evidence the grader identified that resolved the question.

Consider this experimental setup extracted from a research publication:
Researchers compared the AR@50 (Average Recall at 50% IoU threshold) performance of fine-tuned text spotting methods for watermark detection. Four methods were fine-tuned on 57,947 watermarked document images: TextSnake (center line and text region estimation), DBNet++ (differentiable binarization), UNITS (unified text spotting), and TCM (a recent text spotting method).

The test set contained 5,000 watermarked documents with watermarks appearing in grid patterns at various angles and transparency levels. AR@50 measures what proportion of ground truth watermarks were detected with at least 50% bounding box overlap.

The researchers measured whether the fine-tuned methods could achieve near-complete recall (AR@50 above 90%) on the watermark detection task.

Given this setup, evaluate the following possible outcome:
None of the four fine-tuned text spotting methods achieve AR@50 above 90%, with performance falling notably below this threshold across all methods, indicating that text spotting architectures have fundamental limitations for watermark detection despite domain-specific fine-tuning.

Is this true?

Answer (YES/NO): NO